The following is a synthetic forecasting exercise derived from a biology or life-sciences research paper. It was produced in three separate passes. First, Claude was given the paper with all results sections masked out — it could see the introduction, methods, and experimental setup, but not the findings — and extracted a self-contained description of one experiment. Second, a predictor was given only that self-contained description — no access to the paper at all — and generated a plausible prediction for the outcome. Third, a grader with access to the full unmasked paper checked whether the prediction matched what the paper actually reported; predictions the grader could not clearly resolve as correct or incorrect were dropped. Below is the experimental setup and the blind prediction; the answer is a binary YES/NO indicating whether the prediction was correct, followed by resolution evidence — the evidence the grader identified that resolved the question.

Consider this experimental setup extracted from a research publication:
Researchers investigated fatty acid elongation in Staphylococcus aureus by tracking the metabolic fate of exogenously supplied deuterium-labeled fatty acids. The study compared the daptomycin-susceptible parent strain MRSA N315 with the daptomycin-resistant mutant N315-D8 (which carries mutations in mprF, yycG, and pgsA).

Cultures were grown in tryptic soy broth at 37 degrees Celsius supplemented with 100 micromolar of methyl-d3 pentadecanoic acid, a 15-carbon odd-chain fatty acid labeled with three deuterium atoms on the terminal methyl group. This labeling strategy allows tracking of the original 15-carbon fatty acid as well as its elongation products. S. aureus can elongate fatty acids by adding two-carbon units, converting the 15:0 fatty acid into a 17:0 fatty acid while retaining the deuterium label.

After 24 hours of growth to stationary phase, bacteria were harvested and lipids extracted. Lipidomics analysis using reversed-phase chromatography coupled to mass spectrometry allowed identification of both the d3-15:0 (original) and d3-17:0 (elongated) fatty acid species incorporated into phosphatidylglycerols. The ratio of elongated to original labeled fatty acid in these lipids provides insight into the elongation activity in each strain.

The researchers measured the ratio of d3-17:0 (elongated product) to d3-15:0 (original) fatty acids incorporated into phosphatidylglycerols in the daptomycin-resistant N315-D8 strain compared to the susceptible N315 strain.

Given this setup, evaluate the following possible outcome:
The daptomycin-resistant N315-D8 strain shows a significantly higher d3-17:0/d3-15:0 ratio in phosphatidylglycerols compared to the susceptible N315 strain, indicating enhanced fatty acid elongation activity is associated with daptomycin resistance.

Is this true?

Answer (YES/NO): NO